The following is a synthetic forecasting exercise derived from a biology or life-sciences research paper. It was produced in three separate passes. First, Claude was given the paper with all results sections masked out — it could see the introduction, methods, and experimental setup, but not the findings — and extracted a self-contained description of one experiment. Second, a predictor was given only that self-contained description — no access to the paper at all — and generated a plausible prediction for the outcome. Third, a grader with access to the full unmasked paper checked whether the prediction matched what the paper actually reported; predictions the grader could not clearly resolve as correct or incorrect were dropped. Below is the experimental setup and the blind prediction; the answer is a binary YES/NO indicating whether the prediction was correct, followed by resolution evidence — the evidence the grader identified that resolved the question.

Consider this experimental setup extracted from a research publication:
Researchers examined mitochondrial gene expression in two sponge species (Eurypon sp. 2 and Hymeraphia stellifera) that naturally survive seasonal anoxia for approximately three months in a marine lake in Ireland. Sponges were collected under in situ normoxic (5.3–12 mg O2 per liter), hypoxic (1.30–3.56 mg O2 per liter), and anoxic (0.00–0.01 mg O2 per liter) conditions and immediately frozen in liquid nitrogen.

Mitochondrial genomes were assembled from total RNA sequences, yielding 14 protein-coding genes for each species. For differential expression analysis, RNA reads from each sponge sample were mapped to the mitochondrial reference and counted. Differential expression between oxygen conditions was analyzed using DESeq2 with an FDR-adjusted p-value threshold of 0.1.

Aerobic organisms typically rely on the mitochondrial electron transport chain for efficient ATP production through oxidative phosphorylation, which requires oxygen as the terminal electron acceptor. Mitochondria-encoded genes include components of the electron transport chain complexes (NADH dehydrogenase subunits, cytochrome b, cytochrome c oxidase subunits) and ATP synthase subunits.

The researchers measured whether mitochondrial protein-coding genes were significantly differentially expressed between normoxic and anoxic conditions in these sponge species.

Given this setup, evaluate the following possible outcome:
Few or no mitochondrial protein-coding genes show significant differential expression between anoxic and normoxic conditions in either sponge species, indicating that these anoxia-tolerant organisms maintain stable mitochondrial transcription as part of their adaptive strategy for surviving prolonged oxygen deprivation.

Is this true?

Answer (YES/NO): YES